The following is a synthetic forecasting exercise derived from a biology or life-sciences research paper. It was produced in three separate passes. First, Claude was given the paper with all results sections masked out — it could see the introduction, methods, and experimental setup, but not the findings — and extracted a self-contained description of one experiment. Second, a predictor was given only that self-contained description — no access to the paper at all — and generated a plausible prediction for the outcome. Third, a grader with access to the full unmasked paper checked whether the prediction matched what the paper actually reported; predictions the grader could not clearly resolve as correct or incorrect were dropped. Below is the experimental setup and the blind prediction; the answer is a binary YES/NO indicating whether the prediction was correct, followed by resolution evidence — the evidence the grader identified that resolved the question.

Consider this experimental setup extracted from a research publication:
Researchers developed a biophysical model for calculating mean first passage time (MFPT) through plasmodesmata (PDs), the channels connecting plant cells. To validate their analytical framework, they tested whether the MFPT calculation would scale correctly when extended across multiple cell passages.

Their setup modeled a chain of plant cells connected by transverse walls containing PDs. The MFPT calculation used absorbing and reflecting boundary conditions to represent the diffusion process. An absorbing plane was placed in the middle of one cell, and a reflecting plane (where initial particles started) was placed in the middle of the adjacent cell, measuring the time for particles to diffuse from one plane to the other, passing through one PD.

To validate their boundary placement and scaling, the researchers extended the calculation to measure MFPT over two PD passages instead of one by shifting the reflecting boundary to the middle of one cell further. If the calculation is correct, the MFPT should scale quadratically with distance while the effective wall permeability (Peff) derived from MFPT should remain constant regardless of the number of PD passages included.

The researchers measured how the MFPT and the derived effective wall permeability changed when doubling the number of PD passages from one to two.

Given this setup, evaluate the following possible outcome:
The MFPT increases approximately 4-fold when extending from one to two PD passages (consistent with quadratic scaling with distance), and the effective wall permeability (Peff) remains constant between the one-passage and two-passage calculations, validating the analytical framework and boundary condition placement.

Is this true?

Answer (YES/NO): YES